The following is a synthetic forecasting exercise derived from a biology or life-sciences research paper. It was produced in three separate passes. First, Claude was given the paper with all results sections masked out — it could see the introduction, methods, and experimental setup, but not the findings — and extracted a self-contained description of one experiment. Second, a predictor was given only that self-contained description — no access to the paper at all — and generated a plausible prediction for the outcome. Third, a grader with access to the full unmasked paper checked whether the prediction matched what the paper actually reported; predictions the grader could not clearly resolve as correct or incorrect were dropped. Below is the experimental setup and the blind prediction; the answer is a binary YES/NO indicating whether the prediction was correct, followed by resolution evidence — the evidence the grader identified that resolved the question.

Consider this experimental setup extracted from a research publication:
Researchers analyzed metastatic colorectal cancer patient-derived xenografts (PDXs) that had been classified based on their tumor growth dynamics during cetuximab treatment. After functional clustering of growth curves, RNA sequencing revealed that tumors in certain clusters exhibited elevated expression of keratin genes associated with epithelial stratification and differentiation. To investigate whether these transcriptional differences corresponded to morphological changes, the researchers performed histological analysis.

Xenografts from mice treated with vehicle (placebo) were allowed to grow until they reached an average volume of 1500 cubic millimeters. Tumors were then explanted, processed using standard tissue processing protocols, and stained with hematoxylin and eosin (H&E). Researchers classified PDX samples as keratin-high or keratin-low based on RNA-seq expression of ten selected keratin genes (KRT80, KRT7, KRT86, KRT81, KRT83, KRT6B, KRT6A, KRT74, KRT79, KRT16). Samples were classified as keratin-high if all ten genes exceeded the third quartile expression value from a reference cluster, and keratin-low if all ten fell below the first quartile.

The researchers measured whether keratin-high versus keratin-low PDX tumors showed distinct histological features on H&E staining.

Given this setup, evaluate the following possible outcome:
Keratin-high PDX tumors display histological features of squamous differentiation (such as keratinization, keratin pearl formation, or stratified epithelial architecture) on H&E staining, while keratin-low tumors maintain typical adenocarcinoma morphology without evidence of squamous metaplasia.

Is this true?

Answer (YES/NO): YES